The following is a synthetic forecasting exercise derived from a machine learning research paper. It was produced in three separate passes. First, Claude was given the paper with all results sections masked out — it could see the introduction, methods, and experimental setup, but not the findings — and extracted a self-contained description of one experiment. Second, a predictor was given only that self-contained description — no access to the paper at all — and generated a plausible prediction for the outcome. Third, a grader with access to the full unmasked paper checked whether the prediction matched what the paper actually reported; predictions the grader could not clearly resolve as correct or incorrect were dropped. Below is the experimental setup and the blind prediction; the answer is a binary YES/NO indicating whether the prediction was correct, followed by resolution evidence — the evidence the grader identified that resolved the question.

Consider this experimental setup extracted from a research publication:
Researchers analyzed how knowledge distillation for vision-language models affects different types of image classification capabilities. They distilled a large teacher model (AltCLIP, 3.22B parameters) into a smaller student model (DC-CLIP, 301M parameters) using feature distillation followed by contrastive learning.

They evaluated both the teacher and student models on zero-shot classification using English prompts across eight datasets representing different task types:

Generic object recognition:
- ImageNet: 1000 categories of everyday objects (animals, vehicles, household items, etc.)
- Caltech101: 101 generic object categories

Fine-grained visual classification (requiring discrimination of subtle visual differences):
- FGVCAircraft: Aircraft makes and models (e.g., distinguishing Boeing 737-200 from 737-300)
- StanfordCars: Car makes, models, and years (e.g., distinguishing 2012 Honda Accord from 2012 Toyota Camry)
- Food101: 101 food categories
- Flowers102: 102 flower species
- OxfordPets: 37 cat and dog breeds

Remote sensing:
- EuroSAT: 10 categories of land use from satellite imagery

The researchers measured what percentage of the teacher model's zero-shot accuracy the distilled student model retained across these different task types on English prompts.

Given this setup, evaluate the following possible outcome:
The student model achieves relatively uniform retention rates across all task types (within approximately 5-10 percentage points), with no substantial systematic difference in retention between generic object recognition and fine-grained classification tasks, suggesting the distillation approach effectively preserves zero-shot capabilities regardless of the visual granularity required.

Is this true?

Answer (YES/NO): NO